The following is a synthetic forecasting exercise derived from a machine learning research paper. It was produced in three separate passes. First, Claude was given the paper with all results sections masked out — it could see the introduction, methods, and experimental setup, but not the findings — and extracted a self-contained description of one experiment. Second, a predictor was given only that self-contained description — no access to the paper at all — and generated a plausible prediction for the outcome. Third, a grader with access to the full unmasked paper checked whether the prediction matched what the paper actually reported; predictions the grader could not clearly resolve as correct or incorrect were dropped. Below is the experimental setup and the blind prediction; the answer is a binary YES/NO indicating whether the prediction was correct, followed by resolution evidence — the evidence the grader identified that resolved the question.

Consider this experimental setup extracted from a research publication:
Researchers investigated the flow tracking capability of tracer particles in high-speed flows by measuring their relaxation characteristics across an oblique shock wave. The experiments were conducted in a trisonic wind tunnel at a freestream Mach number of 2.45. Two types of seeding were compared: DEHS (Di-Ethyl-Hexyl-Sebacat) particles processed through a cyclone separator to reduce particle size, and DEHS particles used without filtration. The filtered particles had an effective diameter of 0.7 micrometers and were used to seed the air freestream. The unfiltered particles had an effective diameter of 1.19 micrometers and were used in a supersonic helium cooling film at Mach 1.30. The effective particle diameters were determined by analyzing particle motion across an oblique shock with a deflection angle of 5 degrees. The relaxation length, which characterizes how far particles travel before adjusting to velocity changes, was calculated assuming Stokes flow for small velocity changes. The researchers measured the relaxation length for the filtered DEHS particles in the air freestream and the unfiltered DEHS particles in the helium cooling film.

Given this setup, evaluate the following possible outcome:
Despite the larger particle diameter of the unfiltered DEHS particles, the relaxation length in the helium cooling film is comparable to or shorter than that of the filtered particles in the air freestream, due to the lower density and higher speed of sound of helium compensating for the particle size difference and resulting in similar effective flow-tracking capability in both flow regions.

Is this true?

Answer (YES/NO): YES